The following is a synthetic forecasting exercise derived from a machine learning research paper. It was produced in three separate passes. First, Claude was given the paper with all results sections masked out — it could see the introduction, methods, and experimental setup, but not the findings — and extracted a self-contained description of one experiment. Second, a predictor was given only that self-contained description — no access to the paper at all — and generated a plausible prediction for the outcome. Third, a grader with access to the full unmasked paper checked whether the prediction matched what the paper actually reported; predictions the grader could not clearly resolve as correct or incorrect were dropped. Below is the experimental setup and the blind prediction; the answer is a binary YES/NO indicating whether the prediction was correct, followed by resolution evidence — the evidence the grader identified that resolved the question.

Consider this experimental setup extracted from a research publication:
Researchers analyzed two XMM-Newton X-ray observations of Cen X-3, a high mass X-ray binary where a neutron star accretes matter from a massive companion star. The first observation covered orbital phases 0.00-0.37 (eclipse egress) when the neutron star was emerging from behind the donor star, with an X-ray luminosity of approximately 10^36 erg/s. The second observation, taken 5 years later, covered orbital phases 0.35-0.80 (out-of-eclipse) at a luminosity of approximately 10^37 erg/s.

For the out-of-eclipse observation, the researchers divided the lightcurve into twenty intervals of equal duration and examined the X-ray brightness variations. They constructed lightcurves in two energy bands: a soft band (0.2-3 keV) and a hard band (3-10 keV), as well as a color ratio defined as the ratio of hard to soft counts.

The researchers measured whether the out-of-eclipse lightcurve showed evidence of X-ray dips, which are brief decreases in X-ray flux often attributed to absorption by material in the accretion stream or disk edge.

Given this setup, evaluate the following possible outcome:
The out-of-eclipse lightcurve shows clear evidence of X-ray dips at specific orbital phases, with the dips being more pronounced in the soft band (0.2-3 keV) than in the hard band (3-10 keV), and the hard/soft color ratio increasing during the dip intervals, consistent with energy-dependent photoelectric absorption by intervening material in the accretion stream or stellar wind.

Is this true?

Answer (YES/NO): NO